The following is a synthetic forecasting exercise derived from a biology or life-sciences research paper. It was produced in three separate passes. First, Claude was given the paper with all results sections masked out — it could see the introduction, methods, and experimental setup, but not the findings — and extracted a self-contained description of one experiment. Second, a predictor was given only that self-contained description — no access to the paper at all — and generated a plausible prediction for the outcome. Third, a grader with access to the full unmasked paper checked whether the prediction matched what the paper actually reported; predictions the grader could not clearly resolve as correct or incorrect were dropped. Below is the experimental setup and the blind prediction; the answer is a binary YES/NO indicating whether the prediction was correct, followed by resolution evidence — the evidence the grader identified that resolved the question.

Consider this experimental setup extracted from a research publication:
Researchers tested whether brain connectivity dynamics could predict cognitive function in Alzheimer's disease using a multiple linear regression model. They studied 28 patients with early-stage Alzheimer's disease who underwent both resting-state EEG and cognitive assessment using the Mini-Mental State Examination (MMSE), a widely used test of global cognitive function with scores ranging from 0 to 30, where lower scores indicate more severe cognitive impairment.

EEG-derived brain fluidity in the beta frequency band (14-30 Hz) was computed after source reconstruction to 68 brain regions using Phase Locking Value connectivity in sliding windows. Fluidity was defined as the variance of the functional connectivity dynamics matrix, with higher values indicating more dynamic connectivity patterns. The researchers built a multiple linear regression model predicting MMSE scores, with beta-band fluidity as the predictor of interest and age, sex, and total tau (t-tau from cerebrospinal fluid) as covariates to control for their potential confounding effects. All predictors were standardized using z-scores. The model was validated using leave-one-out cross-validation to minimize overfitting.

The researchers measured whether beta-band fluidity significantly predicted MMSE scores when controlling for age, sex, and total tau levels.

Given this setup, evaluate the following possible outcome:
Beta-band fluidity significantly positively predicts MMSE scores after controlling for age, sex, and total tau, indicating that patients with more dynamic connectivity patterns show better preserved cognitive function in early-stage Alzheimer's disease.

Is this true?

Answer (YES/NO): NO